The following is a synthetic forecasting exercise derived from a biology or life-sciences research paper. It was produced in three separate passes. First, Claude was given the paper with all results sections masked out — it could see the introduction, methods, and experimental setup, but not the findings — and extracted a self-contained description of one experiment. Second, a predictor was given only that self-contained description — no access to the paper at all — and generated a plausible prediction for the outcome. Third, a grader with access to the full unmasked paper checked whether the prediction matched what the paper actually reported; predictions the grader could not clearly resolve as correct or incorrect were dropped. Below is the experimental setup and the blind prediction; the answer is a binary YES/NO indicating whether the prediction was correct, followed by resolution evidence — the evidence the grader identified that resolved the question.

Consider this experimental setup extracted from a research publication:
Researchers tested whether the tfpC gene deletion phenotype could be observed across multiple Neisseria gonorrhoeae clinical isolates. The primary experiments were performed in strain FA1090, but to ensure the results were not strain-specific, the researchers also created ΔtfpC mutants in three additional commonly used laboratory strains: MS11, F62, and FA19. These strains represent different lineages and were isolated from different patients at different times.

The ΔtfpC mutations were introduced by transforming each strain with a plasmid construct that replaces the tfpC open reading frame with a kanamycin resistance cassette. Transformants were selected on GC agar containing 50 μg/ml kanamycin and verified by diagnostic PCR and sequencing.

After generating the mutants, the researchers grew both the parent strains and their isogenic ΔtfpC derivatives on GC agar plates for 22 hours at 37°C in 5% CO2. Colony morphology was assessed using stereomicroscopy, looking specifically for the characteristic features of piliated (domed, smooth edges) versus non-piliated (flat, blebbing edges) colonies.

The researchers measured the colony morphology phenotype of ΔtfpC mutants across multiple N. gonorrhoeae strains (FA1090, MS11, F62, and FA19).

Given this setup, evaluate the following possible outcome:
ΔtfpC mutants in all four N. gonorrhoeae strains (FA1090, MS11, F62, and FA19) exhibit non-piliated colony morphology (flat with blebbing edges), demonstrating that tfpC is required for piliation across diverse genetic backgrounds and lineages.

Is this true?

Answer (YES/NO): YES